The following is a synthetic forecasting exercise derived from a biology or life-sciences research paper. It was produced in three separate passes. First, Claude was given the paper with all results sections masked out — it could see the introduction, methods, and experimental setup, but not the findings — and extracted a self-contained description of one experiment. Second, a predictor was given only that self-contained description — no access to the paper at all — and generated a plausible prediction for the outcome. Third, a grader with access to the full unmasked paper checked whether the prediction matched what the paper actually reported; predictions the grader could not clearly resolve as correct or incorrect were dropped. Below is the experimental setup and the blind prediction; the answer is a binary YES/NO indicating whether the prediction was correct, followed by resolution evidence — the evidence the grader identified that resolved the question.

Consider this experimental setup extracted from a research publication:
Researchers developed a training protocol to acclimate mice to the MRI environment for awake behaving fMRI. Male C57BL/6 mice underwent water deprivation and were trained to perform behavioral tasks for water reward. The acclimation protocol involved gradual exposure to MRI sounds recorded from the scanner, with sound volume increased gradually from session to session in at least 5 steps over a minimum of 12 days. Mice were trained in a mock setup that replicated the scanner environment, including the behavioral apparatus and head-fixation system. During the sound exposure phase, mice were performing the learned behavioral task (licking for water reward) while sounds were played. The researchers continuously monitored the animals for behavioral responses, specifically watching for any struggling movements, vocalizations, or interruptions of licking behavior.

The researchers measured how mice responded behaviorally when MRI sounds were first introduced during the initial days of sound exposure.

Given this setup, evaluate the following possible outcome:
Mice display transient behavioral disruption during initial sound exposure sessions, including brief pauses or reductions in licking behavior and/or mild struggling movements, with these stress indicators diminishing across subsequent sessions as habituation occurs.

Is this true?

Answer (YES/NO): YES